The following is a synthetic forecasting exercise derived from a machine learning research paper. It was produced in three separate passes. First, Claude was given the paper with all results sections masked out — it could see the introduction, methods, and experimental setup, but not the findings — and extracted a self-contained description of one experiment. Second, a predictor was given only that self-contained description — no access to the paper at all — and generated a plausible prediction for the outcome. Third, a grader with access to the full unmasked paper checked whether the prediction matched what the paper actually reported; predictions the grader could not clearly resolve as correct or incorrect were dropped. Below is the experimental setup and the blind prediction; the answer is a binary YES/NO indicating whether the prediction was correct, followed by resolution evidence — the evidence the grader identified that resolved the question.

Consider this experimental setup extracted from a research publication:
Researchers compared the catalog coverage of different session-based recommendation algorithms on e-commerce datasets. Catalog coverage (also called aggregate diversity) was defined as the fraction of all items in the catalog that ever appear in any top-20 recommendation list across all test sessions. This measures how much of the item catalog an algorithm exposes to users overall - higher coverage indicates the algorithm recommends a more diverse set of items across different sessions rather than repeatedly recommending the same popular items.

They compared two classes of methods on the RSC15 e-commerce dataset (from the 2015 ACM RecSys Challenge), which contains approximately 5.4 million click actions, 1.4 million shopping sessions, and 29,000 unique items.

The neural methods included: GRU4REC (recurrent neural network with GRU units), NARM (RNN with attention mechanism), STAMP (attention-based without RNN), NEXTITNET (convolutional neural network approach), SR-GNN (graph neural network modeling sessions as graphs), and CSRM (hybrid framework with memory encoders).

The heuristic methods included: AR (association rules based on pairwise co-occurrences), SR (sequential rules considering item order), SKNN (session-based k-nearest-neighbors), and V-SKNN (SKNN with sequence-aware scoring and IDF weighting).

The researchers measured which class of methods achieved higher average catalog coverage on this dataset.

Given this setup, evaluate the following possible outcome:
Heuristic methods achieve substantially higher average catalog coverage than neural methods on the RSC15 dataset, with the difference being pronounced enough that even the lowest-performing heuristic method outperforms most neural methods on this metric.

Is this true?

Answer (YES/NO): NO